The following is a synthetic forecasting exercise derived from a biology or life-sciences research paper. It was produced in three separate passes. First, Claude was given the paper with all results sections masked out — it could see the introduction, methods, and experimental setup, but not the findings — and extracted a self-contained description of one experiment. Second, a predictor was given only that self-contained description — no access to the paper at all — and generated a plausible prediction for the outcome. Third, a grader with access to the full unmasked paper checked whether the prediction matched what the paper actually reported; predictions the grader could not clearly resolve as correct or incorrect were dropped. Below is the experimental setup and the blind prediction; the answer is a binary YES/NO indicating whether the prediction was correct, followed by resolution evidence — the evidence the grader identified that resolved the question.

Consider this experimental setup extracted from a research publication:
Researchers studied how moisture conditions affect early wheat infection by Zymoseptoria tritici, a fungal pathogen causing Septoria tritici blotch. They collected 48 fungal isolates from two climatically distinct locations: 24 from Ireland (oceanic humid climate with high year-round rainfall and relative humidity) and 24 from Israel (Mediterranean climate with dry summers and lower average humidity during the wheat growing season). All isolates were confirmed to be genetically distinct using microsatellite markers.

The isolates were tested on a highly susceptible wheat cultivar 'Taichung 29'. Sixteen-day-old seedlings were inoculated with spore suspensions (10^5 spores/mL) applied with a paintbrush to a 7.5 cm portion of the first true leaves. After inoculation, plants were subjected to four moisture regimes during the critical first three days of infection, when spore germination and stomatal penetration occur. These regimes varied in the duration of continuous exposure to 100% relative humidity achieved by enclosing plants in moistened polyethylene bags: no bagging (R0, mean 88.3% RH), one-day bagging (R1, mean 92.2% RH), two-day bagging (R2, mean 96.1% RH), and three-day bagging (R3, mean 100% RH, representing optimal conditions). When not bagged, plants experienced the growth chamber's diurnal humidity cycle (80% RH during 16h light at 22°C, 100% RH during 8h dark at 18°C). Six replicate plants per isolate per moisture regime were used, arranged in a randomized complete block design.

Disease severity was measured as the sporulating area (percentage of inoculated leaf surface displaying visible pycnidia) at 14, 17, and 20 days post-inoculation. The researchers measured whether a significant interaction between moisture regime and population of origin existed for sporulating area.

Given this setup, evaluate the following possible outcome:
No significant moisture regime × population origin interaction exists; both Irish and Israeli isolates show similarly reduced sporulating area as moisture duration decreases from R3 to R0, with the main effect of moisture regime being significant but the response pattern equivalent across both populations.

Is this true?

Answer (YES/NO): NO